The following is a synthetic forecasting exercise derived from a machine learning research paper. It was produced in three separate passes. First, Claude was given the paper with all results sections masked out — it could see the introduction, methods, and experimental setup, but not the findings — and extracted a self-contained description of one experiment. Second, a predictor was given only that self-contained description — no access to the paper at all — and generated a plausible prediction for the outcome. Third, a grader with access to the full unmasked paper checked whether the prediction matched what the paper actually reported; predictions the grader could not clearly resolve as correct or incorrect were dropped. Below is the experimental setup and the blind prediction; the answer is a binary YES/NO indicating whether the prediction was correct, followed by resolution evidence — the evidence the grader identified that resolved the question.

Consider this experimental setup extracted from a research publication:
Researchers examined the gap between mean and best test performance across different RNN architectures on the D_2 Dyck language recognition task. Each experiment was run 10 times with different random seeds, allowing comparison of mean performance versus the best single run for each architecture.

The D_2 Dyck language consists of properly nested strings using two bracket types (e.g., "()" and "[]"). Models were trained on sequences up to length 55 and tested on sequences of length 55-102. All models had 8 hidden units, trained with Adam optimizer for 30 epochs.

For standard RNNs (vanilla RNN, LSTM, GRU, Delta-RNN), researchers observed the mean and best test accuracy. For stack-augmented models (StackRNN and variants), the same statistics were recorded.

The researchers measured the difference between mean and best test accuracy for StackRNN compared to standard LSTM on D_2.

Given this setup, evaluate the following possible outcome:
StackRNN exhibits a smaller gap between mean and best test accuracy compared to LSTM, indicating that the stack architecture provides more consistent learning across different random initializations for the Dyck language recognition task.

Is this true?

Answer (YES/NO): NO